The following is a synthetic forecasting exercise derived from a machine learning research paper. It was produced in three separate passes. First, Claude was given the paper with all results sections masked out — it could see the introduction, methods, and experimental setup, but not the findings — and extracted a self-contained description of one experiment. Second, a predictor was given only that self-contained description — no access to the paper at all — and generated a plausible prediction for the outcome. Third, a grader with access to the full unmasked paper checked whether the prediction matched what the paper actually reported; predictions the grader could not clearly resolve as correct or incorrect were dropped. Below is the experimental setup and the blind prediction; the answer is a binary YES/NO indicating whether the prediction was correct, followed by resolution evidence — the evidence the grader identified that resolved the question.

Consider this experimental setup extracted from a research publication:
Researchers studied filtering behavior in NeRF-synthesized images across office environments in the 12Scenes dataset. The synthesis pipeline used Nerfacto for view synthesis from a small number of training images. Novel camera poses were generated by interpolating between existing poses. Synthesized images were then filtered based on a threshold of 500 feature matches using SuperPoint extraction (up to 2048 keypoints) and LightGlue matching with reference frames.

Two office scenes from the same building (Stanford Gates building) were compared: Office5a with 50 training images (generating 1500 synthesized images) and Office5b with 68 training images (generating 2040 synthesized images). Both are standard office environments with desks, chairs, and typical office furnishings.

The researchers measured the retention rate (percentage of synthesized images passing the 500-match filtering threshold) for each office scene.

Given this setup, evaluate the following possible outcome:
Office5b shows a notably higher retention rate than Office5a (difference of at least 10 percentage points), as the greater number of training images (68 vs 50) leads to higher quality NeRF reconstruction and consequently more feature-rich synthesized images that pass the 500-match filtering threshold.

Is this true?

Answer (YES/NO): YES